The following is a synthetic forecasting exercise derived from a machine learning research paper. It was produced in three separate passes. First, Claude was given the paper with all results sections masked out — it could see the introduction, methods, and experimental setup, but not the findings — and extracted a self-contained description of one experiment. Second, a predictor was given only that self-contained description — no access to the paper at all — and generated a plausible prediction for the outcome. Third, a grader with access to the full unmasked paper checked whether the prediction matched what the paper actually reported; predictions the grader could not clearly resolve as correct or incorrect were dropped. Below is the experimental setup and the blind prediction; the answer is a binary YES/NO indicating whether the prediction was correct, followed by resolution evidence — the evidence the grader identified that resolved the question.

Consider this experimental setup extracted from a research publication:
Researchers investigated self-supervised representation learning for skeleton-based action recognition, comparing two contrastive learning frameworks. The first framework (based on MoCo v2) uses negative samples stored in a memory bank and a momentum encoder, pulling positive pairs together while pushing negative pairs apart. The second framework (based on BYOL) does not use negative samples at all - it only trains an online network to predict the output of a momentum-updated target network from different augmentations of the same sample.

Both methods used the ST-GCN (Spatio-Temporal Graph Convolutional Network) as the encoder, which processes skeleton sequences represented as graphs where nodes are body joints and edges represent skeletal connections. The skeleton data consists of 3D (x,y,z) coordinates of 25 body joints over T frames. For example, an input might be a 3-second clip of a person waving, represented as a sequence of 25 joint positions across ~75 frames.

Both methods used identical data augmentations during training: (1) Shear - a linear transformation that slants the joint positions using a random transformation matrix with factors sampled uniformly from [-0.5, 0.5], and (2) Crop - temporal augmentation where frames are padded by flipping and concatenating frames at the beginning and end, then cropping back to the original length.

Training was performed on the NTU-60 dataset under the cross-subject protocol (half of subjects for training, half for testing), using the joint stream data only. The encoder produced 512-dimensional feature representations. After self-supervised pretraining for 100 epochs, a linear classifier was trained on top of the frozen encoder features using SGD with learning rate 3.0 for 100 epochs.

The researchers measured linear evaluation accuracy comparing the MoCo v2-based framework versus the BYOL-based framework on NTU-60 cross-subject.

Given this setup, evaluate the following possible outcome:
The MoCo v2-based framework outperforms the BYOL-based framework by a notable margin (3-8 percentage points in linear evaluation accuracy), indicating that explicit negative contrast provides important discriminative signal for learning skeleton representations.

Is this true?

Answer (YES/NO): NO